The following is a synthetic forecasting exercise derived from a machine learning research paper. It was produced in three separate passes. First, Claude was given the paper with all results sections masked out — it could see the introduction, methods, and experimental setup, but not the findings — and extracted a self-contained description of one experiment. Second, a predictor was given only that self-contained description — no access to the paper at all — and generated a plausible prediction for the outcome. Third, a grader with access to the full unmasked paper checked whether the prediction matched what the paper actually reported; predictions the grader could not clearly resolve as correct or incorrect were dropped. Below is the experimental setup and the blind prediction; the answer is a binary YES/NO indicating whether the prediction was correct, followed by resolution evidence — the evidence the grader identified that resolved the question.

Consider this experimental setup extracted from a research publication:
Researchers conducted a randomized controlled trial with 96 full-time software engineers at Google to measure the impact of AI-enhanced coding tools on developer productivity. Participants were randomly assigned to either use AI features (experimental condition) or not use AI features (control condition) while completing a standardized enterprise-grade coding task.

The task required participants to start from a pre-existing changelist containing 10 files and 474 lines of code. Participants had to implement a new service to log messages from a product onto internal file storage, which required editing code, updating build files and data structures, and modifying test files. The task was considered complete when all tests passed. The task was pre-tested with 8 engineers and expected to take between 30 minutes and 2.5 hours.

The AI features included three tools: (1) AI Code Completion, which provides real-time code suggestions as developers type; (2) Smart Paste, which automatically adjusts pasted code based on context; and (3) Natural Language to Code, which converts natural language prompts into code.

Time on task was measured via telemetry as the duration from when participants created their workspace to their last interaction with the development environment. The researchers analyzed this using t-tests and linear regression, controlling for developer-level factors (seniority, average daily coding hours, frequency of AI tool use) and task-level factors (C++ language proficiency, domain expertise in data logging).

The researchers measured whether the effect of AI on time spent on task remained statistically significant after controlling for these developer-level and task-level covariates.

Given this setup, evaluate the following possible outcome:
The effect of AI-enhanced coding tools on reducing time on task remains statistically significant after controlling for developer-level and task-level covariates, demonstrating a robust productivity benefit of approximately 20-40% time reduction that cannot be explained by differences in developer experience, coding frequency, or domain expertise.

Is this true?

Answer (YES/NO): NO